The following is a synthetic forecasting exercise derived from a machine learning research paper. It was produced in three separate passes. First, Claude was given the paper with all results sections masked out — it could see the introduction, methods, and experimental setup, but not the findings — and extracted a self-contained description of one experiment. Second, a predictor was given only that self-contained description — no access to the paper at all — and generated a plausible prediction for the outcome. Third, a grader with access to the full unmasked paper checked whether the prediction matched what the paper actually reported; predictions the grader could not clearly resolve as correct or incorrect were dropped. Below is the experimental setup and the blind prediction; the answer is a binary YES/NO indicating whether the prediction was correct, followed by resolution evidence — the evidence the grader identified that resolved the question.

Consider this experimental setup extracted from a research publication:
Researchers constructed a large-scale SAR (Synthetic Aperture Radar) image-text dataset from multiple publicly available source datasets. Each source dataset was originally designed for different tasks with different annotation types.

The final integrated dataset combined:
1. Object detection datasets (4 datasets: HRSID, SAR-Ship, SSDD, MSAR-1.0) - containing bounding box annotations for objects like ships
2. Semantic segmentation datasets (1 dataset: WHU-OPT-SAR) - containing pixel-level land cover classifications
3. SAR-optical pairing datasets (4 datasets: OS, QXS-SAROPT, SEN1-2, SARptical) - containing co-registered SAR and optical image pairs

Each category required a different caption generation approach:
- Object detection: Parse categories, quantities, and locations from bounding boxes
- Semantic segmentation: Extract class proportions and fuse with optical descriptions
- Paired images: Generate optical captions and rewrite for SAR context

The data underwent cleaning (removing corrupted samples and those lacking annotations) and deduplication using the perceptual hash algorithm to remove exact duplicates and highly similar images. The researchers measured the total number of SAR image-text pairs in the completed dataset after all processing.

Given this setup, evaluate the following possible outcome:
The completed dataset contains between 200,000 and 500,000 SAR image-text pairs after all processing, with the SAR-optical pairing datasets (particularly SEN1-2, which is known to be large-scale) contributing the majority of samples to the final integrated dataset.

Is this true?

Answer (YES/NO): NO